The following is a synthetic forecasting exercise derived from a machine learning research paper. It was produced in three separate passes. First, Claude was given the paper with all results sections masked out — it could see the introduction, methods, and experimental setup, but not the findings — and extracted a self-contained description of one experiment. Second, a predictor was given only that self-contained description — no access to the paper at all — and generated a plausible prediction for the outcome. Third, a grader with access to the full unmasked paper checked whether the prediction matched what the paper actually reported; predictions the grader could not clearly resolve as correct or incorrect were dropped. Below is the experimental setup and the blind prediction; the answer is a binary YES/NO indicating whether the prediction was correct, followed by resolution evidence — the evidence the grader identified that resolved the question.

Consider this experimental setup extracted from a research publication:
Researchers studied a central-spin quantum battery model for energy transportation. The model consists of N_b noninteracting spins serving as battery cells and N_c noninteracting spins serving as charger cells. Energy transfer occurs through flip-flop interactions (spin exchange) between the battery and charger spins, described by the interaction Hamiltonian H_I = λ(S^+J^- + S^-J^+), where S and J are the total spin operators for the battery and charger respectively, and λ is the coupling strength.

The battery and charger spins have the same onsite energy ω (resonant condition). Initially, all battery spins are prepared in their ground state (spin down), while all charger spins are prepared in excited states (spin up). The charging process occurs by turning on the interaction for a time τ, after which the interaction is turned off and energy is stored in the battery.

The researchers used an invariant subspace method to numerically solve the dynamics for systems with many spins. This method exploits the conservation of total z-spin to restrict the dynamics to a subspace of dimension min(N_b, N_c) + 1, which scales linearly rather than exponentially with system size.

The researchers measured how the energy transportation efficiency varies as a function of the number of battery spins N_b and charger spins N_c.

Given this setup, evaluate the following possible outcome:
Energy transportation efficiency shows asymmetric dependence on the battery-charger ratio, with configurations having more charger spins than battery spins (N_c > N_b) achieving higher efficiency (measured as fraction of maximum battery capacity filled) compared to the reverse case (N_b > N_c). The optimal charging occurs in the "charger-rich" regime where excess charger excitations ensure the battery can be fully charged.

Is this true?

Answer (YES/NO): NO